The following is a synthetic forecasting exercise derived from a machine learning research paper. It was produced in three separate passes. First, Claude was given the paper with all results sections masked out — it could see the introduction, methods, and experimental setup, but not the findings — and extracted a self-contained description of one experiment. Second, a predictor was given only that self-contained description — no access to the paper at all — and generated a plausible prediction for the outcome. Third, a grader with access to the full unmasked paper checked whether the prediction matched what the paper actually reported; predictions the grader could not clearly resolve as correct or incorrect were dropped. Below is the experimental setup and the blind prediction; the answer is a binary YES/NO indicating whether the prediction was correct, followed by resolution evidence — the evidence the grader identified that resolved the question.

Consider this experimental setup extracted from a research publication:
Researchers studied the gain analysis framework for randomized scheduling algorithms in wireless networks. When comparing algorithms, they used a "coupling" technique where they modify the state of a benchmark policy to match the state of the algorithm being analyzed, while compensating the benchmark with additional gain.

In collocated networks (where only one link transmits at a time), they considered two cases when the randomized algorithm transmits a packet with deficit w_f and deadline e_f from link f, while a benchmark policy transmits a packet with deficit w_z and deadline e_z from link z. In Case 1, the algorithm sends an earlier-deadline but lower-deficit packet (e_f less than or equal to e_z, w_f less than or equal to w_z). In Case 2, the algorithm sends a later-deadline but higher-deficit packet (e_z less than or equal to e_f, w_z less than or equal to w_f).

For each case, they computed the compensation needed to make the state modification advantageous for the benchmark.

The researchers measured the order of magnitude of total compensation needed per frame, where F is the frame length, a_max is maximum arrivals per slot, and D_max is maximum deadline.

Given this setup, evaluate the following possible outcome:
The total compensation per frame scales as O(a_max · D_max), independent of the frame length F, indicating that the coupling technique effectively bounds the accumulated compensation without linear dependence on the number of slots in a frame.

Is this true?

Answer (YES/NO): NO